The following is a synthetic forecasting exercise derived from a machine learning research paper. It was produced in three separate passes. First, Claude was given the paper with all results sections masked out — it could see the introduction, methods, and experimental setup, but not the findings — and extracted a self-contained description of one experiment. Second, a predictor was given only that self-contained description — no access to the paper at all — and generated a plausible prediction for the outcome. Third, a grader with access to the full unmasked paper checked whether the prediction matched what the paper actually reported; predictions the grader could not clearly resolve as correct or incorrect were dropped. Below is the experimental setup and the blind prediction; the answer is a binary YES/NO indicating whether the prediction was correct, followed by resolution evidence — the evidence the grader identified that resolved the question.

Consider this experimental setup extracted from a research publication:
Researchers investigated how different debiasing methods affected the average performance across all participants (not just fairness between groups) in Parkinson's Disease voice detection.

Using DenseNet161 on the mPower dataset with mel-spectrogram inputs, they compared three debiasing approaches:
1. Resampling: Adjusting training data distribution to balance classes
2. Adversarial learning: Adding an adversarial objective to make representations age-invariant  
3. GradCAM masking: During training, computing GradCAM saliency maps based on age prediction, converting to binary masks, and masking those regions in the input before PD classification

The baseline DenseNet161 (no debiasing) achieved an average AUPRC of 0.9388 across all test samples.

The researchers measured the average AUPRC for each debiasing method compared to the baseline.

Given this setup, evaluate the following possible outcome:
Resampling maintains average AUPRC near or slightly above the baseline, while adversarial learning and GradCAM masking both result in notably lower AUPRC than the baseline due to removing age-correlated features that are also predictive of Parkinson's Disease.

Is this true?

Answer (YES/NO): NO